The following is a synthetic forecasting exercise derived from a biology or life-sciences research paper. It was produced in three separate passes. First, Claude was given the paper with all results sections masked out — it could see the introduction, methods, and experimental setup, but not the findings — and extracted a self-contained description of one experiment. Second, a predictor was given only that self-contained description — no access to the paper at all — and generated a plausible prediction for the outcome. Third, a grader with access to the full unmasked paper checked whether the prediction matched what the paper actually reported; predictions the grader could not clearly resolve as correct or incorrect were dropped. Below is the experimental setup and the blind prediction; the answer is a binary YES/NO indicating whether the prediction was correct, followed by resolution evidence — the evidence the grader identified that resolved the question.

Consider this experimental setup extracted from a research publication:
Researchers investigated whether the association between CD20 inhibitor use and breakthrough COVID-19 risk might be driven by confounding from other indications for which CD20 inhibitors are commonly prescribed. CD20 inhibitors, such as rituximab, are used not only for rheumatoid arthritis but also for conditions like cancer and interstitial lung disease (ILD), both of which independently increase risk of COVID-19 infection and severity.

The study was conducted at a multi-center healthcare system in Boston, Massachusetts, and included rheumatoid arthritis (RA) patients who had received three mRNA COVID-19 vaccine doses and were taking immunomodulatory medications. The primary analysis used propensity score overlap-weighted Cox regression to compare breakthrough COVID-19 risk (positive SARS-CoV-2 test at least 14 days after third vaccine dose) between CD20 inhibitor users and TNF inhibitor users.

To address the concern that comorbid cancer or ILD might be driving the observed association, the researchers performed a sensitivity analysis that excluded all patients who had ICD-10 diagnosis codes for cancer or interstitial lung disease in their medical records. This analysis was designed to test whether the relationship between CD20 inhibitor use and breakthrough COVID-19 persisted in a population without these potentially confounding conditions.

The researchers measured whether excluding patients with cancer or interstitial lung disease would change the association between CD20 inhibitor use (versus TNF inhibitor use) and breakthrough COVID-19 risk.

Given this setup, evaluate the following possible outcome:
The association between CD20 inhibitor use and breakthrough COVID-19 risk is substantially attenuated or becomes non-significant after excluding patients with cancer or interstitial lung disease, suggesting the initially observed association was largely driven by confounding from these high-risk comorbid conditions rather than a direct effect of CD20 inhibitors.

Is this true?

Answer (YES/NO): NO